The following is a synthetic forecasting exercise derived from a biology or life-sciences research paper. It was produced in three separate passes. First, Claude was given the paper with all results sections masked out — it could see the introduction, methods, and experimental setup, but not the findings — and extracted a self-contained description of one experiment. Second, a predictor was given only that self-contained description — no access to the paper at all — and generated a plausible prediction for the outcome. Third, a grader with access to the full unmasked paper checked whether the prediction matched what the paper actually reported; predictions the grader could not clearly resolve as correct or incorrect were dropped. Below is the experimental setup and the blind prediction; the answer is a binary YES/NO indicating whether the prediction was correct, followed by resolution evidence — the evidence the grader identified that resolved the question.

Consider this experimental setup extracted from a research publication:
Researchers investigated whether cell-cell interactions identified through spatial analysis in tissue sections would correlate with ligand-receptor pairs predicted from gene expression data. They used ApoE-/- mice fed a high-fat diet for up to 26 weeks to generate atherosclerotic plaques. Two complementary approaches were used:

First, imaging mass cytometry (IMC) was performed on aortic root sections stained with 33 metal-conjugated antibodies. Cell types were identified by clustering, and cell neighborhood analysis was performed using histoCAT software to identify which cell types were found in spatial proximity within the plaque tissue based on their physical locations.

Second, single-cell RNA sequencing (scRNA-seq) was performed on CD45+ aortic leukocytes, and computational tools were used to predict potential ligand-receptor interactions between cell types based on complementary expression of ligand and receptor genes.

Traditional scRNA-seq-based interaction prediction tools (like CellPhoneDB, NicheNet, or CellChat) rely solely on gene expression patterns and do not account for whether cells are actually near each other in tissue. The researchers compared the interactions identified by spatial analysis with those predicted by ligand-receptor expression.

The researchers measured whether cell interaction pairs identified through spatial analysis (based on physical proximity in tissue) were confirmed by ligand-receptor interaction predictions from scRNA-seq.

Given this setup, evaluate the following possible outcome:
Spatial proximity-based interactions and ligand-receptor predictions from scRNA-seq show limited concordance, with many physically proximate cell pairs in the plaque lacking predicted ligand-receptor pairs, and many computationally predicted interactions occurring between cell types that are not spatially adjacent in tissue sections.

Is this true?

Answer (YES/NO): NO